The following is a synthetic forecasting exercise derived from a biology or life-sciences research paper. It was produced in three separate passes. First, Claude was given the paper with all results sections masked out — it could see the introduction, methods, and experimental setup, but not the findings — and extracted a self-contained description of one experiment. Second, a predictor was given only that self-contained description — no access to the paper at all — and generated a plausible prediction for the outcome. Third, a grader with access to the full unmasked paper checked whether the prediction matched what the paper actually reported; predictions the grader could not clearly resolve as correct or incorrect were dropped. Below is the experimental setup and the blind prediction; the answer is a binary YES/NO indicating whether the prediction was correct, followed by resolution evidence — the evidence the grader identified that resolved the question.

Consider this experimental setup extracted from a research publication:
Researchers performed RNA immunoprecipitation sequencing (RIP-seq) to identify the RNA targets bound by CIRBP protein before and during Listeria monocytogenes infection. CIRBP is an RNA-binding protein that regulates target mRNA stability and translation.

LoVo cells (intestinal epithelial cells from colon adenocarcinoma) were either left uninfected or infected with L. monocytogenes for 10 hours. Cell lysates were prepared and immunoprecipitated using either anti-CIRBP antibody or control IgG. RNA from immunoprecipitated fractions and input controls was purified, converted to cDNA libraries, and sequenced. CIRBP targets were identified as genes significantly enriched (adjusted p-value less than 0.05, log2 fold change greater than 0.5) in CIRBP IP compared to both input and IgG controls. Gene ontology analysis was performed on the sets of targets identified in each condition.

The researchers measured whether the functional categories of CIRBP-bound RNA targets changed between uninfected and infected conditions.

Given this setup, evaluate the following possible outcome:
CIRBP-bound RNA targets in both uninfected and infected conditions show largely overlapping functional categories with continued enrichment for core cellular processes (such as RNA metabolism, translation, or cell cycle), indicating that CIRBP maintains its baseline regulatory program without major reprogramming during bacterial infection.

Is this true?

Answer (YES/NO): NO